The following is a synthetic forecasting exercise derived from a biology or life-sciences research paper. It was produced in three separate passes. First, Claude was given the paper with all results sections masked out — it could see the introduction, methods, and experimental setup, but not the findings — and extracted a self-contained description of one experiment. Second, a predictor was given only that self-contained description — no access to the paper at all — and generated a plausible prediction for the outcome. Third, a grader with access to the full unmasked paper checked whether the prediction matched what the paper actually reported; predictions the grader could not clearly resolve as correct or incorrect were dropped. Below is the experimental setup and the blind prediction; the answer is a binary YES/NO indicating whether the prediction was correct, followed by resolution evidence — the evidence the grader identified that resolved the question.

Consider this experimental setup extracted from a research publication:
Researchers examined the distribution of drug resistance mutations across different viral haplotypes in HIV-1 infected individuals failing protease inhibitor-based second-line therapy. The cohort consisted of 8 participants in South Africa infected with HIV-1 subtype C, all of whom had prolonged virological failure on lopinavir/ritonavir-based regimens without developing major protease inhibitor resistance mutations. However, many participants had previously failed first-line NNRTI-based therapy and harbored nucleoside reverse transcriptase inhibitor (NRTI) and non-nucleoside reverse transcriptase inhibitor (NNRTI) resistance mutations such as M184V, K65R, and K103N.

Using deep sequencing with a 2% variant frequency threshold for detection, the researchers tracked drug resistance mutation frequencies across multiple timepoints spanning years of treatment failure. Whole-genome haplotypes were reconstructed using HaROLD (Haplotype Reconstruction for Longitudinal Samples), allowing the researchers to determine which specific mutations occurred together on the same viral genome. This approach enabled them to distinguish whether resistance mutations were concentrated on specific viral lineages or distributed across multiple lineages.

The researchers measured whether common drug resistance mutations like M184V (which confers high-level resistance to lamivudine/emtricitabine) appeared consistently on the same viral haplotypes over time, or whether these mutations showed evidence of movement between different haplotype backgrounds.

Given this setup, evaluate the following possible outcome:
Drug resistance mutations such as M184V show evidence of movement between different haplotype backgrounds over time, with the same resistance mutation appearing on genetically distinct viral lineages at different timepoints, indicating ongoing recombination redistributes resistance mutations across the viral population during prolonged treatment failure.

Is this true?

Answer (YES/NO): YES